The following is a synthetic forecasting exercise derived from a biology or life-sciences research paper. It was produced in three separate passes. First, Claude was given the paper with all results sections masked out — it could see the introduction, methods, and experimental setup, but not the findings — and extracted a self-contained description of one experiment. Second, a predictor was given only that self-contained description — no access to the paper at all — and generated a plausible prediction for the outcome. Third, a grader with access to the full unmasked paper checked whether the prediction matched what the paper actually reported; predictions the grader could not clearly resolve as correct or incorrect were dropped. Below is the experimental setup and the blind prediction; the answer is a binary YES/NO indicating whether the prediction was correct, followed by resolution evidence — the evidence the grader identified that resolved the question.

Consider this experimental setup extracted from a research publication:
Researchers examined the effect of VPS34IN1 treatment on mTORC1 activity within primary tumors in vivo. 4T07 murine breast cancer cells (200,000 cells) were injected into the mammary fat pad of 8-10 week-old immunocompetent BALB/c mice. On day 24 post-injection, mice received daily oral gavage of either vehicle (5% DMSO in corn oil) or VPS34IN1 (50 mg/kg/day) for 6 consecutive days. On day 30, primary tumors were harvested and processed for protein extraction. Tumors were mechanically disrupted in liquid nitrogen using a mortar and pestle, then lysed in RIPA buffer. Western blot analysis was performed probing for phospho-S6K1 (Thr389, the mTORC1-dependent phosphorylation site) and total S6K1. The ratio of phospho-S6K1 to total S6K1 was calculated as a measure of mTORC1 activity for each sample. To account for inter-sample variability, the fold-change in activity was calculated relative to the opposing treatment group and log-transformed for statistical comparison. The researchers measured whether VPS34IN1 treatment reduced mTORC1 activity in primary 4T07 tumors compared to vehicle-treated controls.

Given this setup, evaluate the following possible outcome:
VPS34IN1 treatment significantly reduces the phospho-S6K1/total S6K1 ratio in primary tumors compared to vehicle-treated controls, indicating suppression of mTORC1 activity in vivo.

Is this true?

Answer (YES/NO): YES